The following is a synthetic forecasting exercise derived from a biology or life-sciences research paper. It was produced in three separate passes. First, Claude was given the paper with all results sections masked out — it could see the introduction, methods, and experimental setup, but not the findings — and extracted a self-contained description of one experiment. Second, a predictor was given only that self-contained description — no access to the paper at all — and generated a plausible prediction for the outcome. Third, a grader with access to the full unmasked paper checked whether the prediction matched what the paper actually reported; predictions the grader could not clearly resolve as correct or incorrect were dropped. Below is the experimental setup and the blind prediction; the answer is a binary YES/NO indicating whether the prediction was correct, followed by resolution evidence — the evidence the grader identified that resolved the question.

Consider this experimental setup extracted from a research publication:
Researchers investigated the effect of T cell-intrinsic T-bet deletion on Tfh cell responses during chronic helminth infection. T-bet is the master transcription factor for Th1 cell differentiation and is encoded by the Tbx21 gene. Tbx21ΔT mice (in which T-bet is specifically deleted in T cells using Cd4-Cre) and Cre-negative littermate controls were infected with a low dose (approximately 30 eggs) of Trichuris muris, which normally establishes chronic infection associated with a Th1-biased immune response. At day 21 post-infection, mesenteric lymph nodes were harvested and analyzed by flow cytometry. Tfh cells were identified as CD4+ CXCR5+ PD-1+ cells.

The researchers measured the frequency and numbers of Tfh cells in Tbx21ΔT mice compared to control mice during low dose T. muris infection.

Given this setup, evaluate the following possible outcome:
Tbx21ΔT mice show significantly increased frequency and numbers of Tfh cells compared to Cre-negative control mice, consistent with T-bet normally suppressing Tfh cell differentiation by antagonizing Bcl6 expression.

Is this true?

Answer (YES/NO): YES